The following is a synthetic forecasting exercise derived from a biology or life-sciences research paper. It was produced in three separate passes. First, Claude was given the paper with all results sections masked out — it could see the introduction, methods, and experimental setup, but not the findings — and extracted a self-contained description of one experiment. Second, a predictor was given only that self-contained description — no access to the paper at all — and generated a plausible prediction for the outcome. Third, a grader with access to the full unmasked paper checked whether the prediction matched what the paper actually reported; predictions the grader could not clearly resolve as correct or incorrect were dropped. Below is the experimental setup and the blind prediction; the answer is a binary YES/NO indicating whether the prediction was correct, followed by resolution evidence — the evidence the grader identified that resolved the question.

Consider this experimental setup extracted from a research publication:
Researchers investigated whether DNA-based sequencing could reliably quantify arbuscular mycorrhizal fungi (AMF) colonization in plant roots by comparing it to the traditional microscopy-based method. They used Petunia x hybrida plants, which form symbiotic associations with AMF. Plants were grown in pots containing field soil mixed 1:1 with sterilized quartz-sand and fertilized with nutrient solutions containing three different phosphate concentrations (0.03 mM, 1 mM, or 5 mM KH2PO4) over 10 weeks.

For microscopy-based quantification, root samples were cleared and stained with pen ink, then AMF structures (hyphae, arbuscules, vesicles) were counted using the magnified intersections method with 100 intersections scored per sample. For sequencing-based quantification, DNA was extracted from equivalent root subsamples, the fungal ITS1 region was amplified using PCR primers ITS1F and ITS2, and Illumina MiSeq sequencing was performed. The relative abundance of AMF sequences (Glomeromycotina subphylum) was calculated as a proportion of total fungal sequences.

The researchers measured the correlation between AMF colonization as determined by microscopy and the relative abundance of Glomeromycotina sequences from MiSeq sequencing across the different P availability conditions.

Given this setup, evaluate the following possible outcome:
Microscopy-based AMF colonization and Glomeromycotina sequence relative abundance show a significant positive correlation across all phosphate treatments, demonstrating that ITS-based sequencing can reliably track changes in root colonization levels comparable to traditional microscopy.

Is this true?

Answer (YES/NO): YES